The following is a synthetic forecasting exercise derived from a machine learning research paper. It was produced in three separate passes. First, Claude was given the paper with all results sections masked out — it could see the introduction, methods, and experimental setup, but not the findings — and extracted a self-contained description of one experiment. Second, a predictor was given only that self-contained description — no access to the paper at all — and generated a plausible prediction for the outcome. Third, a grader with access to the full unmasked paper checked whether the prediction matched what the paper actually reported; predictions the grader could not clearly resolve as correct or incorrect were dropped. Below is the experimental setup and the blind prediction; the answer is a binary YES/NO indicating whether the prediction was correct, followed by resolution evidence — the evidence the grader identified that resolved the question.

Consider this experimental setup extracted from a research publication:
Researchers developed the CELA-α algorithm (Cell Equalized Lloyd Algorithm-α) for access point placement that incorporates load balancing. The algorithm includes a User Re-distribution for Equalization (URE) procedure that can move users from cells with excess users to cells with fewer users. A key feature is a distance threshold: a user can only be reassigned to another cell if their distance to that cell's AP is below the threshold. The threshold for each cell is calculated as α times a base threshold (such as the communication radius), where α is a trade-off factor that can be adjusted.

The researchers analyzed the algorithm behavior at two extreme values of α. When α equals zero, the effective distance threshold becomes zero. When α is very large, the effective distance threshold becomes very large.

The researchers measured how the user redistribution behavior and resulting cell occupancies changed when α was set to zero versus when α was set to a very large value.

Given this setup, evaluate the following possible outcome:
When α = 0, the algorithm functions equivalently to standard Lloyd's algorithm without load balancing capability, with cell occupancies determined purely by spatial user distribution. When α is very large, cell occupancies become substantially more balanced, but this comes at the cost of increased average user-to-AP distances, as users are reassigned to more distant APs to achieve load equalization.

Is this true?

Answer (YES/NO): YES